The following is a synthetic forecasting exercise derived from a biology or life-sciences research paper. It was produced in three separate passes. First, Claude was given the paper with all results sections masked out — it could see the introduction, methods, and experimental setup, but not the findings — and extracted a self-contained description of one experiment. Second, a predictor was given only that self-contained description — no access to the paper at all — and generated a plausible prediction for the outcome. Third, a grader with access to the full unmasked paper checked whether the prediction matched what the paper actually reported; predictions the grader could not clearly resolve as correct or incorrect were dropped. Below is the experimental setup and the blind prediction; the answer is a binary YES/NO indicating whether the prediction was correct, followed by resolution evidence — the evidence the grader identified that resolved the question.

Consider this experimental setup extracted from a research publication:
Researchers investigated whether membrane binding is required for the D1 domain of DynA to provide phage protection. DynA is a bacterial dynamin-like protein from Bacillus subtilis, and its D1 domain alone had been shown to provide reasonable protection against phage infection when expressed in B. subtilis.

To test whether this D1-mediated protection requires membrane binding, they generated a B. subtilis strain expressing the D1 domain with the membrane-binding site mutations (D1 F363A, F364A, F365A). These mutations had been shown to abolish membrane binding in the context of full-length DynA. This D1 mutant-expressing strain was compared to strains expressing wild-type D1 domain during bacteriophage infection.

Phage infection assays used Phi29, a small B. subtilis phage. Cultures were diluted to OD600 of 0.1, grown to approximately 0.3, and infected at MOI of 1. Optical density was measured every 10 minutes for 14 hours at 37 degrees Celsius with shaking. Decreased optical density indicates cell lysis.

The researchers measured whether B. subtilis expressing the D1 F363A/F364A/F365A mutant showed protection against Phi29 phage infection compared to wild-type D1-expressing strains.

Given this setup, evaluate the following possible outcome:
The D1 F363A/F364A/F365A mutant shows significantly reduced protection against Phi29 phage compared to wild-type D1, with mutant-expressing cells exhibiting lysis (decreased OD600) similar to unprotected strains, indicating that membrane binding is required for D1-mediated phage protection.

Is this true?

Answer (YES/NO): YES